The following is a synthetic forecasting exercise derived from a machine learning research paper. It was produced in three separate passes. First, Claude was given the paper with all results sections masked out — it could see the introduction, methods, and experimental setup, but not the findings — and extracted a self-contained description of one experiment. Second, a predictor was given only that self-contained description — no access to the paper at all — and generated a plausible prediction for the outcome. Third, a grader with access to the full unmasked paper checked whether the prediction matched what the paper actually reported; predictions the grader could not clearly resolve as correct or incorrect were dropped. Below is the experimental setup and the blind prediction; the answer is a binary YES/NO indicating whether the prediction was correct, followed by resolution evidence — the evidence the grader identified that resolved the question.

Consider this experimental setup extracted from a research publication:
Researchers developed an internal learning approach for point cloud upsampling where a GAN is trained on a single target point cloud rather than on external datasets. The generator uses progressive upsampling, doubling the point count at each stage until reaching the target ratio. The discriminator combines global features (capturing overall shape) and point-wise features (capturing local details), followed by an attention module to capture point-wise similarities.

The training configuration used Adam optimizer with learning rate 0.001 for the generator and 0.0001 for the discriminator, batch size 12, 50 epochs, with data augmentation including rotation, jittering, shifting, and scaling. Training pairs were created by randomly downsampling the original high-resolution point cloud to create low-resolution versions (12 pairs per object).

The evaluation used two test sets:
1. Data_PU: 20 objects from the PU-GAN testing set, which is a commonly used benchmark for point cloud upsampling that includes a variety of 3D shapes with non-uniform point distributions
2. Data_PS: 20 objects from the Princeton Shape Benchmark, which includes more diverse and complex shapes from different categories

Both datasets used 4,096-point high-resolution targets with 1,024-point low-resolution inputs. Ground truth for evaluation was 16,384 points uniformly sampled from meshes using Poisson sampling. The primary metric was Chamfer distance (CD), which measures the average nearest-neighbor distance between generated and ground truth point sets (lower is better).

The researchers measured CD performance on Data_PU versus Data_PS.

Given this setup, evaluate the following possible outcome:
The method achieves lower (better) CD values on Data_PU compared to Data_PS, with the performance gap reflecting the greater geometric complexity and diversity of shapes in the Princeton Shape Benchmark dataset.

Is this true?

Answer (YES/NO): YES